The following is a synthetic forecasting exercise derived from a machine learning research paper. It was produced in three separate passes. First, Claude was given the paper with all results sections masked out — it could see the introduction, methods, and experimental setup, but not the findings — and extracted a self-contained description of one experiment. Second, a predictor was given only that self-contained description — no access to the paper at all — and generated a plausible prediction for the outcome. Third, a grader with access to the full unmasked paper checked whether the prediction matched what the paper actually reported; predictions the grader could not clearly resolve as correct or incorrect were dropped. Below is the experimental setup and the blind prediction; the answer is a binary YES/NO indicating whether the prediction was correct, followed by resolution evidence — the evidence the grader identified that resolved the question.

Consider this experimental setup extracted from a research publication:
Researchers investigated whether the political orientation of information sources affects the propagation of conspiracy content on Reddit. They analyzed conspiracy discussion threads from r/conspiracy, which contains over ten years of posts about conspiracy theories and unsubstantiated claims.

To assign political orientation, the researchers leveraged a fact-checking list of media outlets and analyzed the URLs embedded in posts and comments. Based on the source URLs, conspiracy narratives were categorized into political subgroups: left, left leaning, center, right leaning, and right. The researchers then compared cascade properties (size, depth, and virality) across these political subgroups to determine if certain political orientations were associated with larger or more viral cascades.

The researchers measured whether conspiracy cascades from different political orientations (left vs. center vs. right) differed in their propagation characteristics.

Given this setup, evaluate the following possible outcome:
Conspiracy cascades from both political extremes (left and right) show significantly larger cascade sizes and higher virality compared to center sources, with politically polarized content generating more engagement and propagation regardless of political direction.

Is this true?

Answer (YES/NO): NO